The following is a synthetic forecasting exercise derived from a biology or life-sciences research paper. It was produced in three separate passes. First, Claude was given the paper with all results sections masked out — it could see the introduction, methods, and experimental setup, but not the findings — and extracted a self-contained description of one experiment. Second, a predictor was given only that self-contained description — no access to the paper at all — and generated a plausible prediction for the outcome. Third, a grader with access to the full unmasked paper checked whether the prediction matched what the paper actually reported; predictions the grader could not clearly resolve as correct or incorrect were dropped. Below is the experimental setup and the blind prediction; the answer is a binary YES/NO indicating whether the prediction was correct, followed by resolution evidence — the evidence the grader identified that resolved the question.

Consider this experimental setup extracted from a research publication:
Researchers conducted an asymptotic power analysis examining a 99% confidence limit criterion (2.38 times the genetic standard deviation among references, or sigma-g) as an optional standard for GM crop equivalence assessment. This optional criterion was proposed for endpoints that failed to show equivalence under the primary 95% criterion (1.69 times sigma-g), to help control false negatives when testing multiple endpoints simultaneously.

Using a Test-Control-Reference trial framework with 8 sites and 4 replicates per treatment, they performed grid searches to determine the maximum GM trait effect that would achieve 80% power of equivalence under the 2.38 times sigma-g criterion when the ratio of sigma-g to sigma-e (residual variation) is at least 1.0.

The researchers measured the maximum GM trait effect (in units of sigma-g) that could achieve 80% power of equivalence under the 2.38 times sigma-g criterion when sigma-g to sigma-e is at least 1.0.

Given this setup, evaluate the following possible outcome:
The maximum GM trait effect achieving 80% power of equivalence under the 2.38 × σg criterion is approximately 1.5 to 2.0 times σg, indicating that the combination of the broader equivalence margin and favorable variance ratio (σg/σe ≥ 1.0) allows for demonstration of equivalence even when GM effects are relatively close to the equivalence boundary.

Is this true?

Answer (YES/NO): NO